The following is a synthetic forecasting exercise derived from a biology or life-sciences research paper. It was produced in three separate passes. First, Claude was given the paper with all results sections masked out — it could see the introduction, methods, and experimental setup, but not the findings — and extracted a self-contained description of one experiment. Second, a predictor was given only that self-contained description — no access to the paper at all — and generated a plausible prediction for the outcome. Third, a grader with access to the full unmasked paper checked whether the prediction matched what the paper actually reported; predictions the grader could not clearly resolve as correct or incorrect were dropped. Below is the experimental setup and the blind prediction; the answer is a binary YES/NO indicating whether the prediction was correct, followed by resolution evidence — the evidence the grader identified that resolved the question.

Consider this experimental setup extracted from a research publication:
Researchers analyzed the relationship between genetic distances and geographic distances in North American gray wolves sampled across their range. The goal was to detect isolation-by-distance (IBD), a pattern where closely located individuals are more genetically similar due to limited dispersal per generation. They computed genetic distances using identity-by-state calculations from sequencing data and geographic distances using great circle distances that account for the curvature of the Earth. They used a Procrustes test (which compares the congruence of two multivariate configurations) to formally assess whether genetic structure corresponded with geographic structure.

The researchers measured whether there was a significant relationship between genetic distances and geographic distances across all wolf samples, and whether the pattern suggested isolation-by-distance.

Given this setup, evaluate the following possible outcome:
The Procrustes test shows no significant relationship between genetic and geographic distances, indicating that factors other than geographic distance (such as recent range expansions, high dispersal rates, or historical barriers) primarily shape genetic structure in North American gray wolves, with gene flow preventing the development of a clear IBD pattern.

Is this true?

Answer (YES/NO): NO